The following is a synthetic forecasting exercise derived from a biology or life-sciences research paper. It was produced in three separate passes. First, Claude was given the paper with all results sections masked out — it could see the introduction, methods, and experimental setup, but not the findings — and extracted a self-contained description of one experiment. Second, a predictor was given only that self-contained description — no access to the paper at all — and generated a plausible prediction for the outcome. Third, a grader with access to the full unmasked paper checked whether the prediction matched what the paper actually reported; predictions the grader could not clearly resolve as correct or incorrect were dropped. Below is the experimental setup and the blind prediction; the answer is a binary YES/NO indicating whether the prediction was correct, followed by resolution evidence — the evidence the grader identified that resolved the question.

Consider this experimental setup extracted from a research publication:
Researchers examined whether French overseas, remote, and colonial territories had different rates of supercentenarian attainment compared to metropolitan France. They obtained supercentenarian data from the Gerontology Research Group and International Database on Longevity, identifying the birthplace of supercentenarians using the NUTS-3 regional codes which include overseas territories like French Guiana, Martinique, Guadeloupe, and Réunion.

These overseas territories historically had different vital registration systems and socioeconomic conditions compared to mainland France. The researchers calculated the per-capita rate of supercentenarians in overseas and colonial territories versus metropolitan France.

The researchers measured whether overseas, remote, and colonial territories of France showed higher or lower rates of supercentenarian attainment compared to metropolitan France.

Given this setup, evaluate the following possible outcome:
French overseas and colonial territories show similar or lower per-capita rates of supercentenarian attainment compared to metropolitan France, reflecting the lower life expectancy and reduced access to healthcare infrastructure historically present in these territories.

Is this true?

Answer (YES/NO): NO